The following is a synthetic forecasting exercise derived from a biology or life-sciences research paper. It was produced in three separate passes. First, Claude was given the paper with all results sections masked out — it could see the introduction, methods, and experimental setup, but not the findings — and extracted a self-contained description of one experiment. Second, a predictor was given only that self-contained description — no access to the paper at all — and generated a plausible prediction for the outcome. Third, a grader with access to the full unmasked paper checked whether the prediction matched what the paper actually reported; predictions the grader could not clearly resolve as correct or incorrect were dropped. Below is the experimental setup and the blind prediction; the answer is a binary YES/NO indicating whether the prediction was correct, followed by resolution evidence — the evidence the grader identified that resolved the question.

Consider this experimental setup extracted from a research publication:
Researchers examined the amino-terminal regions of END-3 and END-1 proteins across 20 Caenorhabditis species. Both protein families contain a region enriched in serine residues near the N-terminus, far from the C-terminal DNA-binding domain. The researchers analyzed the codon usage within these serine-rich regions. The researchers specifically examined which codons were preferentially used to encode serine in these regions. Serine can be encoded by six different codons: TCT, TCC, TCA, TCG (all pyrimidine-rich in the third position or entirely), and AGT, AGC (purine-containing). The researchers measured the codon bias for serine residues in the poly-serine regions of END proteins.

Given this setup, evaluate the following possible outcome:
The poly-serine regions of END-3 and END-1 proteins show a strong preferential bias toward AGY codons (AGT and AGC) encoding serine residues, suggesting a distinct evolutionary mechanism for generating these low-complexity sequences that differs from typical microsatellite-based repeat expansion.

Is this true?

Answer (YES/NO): NO